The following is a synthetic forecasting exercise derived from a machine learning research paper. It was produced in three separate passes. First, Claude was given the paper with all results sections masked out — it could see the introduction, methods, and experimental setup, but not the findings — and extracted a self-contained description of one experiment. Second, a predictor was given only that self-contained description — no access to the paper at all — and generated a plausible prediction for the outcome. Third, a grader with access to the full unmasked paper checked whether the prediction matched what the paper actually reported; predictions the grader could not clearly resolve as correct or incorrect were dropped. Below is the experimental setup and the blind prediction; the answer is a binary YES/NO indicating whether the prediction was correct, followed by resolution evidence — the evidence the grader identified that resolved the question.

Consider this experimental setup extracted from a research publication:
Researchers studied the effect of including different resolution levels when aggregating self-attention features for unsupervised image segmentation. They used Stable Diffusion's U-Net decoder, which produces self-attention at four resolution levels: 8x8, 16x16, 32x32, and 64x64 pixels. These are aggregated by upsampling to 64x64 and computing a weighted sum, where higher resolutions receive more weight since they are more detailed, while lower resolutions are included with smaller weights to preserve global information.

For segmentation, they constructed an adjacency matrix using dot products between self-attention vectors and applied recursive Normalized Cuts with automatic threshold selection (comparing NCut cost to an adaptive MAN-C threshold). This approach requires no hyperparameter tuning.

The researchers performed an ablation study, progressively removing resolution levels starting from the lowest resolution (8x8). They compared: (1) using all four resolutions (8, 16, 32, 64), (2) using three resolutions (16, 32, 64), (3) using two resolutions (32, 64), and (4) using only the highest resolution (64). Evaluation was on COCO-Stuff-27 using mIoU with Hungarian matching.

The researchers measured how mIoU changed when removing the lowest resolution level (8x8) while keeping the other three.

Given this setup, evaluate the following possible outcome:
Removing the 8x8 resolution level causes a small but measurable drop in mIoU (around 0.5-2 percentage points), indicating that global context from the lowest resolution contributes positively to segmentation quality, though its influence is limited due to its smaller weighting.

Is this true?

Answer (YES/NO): NO